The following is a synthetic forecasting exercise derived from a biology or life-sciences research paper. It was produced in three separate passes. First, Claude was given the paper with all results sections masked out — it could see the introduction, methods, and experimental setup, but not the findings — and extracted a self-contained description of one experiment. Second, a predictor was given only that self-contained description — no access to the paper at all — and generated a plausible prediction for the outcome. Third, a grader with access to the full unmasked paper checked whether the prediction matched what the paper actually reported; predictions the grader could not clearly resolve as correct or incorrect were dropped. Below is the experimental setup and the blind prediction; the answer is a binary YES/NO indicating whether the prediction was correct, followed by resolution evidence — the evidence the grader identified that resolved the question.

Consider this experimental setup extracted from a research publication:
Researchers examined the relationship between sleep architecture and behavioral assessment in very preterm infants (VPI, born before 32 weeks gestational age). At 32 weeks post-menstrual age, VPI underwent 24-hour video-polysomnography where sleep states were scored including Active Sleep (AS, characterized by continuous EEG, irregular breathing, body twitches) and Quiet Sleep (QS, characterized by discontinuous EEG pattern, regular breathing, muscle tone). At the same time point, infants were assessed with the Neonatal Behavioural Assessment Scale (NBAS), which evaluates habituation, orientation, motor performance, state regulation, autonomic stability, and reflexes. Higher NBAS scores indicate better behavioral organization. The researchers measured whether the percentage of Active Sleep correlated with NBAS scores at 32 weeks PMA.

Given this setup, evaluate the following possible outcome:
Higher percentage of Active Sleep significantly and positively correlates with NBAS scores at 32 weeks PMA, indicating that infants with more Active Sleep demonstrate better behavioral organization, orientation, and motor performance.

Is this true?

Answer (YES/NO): NO